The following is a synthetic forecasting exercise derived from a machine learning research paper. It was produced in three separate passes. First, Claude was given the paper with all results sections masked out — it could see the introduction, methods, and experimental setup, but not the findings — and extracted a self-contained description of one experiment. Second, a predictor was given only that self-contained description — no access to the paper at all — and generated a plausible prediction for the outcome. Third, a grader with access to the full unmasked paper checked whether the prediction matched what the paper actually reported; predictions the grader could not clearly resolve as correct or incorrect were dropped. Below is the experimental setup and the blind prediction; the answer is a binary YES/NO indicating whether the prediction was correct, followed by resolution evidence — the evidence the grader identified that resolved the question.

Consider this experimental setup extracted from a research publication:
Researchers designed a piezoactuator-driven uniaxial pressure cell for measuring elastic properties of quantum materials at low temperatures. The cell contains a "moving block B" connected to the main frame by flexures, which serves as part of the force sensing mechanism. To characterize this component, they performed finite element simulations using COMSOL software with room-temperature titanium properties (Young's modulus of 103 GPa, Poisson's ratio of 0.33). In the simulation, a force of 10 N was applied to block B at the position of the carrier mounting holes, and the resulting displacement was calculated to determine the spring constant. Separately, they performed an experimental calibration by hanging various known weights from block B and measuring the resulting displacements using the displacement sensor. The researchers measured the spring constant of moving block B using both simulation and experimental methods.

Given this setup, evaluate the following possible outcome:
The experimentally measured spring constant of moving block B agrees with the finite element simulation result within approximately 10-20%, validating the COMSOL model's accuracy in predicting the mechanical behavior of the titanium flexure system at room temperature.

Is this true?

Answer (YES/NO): NO